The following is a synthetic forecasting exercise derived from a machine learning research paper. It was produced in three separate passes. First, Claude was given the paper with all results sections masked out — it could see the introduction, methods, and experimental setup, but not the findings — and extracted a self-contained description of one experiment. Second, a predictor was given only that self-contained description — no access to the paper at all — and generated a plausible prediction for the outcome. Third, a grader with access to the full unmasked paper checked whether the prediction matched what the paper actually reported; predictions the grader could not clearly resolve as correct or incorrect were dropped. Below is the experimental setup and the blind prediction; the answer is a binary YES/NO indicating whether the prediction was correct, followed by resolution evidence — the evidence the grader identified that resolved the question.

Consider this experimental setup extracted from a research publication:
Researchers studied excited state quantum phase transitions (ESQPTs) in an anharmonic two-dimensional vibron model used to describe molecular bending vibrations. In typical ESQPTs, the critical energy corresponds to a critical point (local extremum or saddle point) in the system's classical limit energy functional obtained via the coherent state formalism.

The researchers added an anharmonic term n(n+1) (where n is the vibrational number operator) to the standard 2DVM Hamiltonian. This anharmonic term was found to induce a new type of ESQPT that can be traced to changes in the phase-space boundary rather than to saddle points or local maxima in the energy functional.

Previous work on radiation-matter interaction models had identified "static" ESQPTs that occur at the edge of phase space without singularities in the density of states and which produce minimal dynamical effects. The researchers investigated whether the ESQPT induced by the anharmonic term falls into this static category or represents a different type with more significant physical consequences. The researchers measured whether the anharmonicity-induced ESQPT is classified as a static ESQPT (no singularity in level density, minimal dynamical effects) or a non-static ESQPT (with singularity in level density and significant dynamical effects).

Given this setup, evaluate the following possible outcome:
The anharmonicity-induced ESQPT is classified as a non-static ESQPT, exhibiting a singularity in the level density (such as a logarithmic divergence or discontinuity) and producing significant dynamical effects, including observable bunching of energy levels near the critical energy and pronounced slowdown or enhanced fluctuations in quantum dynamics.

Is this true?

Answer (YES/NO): YES